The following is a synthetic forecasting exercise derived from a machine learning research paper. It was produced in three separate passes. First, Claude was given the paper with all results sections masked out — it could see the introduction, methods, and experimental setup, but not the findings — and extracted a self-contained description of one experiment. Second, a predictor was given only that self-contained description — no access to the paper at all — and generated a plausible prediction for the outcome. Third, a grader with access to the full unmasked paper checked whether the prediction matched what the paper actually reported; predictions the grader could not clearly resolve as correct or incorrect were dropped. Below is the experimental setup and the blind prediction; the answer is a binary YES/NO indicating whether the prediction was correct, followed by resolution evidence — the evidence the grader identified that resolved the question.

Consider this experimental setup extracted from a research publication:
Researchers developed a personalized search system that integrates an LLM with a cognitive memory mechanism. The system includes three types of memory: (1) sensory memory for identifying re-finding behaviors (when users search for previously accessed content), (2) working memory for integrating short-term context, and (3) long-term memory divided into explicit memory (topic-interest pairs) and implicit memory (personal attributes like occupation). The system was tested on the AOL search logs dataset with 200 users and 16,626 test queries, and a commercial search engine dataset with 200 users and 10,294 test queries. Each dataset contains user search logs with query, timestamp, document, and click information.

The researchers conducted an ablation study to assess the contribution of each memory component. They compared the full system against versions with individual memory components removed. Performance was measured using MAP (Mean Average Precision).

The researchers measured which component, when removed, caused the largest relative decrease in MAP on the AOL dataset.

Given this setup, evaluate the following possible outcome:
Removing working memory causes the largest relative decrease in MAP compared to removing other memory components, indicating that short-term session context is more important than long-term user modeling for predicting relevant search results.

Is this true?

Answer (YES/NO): NO